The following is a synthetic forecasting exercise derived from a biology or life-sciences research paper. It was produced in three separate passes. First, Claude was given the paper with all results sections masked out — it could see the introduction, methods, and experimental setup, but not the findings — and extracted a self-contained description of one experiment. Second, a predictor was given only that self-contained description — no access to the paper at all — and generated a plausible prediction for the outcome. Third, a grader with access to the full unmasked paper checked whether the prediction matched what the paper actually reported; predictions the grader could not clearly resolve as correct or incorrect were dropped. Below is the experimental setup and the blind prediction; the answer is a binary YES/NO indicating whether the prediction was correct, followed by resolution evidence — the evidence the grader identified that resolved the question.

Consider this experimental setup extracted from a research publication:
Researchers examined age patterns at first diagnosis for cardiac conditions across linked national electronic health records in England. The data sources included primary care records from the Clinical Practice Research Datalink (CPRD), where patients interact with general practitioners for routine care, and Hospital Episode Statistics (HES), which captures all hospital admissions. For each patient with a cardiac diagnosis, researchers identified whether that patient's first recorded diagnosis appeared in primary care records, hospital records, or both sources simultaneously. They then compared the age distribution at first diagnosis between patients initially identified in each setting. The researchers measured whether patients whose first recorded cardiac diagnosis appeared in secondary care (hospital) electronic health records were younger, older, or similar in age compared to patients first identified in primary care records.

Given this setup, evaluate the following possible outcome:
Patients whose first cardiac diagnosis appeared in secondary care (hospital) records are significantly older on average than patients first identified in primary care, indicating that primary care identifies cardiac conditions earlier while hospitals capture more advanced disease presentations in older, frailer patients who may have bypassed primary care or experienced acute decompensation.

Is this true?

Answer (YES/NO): YES